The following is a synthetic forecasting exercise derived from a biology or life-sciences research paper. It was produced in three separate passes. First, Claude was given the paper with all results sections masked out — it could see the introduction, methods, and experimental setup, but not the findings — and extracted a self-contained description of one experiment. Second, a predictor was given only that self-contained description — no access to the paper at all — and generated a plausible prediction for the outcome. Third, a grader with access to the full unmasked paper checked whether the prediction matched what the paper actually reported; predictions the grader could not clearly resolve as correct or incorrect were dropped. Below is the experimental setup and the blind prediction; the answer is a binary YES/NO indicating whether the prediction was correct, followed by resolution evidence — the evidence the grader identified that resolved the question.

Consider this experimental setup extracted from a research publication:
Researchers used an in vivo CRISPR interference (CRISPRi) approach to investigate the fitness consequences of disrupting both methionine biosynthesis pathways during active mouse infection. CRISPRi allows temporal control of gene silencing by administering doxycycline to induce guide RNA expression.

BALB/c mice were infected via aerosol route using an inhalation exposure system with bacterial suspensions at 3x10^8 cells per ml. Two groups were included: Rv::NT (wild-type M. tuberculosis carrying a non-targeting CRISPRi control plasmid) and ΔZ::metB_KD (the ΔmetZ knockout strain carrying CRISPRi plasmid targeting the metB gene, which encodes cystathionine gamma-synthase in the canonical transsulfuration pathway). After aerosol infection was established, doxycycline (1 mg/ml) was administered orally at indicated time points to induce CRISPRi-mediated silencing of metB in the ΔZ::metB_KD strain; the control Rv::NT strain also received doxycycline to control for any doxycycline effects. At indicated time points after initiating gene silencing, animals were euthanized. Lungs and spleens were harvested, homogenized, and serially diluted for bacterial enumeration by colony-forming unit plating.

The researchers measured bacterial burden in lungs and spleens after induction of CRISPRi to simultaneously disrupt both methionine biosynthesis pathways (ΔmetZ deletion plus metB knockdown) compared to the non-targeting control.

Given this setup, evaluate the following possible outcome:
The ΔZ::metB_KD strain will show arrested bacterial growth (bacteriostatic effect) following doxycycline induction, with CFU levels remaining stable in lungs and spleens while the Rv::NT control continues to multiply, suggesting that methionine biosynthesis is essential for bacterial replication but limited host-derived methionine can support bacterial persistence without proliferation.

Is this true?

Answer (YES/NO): NO